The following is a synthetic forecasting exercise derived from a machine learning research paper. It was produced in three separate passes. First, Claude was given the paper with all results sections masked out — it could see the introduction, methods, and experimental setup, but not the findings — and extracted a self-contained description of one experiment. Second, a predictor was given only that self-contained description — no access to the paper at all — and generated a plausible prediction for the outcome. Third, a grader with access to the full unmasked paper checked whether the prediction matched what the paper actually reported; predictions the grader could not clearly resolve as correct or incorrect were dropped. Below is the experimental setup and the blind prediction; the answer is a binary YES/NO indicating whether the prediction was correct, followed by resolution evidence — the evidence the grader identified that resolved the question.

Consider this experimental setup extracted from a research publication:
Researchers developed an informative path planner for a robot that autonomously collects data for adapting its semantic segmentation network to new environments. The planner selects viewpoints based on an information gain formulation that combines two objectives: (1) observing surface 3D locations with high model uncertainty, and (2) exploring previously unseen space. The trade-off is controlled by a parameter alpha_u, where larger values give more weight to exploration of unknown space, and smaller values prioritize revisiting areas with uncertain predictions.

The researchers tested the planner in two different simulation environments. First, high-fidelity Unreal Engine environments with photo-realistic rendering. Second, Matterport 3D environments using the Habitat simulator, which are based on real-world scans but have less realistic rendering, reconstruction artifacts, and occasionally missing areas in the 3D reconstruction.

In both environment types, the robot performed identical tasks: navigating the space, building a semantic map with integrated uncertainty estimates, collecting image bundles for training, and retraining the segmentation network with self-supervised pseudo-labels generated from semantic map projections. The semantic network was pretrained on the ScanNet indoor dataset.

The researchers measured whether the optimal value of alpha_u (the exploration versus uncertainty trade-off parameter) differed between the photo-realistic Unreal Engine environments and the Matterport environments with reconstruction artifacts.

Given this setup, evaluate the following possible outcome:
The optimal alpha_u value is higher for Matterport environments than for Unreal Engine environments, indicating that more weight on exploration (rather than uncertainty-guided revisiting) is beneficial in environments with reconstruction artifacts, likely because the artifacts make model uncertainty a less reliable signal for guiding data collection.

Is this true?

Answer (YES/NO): YES